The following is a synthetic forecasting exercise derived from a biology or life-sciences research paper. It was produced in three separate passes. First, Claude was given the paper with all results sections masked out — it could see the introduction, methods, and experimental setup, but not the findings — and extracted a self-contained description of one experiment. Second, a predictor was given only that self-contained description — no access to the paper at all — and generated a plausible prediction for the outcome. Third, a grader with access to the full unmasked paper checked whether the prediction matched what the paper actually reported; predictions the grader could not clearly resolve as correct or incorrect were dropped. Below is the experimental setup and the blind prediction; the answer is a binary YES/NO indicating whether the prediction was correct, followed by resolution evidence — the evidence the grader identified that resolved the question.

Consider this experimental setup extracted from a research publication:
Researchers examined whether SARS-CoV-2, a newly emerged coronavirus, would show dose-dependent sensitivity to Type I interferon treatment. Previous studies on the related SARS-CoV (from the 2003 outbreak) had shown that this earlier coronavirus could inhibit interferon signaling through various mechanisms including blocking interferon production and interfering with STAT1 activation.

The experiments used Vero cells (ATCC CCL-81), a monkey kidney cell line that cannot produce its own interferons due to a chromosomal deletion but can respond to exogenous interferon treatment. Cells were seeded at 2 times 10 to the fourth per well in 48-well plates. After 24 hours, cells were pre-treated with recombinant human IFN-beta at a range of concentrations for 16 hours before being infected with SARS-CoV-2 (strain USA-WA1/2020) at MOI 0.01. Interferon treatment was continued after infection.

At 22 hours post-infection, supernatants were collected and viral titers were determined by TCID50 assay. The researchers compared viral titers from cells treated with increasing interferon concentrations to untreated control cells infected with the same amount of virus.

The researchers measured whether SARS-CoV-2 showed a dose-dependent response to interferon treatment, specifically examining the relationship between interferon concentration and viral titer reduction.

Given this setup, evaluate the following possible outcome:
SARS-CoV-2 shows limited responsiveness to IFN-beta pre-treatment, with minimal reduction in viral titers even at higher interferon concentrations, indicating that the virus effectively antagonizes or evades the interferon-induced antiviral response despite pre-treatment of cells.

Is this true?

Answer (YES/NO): NO